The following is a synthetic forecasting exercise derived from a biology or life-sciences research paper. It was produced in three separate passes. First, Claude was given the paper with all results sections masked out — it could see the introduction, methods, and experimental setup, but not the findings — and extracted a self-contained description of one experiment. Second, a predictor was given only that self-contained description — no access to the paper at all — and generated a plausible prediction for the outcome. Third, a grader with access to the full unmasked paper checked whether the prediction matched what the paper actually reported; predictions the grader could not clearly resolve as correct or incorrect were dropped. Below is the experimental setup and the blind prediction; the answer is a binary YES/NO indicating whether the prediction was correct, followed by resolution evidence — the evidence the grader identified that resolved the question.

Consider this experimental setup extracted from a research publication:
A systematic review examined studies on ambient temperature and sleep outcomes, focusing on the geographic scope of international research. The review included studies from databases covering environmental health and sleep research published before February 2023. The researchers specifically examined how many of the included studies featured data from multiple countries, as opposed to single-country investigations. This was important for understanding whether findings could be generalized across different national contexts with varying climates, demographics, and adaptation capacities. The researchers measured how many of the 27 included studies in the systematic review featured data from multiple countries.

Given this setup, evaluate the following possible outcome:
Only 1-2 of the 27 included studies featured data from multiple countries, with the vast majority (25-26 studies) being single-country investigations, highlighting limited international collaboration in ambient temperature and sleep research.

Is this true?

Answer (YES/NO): YES